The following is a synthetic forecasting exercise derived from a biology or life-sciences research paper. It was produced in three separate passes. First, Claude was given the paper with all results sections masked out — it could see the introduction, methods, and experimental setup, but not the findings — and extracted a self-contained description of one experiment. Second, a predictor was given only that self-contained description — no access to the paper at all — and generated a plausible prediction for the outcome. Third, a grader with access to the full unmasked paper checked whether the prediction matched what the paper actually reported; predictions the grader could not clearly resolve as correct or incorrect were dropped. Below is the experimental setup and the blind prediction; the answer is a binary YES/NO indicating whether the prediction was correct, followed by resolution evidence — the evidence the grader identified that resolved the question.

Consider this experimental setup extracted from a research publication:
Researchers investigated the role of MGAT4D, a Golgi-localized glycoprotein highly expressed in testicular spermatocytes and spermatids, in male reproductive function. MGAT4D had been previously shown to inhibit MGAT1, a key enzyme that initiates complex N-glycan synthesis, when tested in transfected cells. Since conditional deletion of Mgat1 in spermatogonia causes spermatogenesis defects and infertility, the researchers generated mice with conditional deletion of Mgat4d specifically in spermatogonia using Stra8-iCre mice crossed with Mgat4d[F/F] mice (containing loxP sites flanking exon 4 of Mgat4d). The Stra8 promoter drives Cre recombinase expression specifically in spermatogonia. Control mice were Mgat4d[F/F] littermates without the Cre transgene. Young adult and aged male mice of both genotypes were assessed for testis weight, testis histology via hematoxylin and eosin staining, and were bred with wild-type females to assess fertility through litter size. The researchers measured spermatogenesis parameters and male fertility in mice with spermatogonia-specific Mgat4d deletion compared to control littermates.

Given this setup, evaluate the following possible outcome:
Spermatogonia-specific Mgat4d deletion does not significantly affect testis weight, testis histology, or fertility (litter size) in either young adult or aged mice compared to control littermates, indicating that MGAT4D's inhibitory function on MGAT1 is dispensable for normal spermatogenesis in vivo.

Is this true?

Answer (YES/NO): YES